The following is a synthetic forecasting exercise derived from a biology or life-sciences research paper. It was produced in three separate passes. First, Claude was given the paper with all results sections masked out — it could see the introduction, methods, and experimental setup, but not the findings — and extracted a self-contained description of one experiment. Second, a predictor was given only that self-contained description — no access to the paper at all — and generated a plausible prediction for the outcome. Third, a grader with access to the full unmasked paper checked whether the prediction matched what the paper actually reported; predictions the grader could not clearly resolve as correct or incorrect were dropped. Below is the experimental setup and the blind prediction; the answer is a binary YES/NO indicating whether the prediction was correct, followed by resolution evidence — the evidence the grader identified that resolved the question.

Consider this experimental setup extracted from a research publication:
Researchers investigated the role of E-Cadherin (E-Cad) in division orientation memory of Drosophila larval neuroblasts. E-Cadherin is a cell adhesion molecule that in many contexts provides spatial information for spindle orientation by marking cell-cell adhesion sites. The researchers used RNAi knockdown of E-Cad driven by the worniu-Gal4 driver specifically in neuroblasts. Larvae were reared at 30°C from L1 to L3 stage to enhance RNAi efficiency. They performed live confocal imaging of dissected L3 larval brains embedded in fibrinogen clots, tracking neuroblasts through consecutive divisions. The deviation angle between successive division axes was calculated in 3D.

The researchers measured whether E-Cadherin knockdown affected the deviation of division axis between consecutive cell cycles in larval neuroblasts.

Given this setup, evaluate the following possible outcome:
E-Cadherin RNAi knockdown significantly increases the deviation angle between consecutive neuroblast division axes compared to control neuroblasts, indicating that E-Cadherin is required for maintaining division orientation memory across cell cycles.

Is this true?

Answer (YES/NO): NO